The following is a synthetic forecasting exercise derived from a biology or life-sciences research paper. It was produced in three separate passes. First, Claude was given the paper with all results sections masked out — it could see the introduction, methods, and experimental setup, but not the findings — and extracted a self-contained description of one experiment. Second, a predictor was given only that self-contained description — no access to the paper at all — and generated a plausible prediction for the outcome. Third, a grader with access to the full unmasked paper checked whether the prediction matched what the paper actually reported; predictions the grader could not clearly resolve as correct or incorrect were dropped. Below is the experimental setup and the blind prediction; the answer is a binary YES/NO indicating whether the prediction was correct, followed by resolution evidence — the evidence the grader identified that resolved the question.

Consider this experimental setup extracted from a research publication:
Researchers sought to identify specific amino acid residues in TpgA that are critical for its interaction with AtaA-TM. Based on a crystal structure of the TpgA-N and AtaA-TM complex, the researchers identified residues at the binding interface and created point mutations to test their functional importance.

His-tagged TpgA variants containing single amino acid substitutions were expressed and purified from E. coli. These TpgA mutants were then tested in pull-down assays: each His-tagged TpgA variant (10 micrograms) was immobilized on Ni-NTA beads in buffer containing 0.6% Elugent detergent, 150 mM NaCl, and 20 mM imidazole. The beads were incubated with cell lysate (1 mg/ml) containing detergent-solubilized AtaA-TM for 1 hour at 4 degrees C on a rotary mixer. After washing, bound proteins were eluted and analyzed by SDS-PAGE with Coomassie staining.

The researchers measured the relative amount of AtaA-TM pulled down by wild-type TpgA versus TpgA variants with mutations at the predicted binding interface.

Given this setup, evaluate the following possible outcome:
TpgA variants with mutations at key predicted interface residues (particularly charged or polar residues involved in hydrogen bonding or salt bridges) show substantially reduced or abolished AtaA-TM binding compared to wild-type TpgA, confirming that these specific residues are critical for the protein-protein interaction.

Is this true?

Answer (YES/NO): NO